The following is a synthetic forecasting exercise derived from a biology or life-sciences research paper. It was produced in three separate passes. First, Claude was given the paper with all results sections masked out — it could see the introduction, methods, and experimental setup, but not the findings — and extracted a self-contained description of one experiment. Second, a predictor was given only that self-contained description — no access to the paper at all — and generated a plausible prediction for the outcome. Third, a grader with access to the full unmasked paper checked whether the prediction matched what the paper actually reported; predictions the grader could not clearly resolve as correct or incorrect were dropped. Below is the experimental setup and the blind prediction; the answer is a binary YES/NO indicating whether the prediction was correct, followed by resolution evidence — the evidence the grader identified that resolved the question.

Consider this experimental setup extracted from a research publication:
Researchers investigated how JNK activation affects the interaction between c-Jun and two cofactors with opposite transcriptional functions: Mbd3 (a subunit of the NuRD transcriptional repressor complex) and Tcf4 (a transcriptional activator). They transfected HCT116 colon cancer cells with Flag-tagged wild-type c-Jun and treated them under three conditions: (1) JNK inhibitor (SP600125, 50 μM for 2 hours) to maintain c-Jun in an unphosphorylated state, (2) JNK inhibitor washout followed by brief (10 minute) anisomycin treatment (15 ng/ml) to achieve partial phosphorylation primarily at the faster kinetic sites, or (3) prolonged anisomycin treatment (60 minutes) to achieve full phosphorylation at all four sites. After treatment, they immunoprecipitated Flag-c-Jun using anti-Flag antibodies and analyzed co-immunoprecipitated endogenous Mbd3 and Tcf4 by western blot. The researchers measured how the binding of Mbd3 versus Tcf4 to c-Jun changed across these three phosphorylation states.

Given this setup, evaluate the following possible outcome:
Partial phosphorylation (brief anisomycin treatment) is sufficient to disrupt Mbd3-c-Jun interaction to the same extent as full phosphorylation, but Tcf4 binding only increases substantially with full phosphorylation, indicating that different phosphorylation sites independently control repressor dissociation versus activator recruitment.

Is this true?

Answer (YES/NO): NO